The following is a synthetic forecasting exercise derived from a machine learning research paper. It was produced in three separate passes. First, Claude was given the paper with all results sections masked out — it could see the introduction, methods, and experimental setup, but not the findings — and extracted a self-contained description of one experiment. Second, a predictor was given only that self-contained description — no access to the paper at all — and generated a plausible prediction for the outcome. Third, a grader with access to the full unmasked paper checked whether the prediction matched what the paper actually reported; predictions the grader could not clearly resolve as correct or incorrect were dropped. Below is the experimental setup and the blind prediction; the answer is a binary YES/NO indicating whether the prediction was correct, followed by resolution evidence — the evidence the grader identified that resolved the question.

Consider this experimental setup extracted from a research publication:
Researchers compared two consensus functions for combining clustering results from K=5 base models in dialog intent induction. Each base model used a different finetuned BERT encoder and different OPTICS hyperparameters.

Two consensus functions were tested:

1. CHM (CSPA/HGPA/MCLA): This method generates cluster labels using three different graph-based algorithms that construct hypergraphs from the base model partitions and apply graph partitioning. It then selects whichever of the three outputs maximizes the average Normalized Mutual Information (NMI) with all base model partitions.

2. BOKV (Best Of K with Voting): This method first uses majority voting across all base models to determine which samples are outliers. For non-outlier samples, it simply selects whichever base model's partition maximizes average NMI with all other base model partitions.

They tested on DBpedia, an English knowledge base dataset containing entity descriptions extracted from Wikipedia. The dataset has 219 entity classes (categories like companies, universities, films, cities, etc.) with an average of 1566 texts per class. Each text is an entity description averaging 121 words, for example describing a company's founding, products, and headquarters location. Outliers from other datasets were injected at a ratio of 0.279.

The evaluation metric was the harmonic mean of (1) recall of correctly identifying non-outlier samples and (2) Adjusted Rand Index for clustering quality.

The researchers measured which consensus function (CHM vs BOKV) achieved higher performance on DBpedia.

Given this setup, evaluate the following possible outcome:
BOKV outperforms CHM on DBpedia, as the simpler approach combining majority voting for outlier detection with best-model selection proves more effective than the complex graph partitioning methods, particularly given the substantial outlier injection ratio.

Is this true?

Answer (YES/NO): YES